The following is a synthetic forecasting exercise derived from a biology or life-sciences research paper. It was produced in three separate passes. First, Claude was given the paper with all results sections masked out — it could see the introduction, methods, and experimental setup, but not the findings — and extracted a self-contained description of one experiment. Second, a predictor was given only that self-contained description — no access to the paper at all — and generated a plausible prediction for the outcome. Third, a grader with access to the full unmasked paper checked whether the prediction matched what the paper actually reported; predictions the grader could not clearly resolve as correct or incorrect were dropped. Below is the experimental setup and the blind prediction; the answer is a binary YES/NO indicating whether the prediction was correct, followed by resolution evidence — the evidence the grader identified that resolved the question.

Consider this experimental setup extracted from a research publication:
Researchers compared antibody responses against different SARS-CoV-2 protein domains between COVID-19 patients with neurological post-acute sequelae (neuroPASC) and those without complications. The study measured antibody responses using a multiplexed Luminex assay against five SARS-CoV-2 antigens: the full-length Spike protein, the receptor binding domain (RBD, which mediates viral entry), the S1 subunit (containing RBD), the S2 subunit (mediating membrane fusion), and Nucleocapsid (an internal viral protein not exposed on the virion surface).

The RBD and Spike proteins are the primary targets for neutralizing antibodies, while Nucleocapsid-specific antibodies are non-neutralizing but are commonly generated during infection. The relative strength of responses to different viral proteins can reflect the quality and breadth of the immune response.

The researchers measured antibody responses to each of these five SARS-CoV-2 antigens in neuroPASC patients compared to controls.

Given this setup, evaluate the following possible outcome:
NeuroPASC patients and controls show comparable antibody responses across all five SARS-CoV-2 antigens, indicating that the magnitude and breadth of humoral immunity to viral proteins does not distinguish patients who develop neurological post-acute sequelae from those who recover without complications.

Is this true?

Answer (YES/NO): NO